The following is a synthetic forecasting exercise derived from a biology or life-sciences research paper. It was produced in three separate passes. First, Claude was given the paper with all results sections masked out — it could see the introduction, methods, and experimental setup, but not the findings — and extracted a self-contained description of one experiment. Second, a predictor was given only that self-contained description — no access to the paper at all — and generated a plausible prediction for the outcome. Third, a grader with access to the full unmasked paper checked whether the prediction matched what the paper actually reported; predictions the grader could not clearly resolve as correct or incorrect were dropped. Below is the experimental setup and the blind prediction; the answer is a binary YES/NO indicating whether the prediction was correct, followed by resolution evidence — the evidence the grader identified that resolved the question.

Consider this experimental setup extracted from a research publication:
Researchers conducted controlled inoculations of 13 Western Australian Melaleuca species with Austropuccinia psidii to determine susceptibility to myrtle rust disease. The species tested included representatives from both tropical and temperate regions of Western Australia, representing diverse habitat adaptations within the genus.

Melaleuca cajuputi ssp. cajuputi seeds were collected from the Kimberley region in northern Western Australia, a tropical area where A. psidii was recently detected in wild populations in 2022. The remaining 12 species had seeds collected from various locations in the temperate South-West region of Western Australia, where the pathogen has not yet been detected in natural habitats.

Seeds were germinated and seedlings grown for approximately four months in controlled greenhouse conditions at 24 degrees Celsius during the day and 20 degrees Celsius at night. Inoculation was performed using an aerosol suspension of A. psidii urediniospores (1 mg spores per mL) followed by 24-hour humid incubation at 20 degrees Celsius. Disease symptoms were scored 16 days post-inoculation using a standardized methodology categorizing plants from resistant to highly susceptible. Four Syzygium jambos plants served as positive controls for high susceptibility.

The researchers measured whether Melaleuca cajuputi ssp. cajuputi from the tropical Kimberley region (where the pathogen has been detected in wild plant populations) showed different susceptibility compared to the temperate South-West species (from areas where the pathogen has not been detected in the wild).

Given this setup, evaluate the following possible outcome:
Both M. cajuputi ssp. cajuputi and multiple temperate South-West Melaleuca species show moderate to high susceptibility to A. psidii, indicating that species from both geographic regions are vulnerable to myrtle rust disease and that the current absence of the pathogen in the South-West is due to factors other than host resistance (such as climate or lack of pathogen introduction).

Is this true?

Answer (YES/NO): YES